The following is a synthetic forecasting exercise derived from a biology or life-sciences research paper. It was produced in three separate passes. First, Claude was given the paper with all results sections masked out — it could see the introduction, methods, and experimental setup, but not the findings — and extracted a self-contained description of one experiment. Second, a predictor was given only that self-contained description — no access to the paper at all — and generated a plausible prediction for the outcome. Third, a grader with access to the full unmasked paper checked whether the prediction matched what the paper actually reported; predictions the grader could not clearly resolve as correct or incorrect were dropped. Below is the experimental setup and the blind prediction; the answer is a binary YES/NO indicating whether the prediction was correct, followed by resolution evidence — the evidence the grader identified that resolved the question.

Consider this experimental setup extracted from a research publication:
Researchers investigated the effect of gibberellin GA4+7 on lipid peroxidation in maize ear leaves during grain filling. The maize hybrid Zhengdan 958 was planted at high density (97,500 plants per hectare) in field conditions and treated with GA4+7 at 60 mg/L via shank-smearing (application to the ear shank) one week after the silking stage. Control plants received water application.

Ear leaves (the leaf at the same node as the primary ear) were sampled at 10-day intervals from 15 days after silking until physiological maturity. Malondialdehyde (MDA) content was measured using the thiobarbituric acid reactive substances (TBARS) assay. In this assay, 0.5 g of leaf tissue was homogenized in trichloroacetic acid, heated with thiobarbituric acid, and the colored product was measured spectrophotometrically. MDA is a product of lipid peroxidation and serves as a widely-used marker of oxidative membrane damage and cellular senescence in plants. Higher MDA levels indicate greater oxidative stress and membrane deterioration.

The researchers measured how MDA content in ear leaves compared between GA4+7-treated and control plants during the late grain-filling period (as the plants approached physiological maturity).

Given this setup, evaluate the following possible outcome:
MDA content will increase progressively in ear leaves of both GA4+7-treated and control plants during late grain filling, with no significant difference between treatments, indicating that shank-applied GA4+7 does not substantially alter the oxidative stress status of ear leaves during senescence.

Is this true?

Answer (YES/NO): NO